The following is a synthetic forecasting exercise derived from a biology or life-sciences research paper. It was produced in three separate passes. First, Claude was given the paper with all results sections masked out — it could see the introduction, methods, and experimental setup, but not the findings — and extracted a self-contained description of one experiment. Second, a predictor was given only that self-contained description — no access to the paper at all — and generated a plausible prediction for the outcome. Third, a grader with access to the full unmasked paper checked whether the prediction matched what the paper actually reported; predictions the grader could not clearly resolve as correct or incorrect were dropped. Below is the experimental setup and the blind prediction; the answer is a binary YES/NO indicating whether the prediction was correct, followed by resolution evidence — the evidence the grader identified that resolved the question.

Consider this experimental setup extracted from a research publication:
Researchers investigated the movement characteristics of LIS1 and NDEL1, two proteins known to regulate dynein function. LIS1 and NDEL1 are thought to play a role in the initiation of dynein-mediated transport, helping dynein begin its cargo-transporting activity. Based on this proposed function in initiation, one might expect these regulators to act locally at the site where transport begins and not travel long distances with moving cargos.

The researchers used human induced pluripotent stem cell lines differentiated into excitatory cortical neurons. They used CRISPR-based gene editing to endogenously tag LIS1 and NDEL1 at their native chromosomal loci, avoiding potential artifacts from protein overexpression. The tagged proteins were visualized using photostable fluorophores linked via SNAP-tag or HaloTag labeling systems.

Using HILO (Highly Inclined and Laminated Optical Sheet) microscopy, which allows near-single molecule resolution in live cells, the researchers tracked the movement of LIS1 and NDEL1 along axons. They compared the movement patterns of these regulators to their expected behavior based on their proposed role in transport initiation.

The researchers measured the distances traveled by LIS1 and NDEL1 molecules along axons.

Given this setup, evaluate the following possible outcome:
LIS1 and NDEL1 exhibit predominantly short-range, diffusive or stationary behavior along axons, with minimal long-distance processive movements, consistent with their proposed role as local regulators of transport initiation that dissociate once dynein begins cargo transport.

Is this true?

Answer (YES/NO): NO